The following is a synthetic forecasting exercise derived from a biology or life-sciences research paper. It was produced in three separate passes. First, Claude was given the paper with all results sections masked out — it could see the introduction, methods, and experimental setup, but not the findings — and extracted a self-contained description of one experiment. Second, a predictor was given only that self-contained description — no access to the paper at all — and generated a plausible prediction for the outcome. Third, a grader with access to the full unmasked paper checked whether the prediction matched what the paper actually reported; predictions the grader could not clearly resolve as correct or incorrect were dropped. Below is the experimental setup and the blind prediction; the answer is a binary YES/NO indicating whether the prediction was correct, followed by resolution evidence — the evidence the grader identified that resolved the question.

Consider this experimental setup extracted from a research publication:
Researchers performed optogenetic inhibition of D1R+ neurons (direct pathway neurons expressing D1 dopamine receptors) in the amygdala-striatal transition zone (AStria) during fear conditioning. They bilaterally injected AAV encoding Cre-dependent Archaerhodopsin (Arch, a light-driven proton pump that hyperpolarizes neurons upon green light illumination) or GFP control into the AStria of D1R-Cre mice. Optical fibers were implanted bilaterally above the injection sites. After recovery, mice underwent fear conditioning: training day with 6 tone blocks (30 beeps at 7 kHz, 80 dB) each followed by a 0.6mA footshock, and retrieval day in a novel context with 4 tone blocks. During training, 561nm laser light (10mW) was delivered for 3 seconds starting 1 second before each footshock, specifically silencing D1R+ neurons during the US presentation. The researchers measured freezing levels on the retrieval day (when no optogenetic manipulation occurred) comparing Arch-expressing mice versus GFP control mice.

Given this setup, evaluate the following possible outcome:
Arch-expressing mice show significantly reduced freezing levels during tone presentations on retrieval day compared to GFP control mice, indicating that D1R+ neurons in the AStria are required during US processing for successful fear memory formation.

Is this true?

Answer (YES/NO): YES